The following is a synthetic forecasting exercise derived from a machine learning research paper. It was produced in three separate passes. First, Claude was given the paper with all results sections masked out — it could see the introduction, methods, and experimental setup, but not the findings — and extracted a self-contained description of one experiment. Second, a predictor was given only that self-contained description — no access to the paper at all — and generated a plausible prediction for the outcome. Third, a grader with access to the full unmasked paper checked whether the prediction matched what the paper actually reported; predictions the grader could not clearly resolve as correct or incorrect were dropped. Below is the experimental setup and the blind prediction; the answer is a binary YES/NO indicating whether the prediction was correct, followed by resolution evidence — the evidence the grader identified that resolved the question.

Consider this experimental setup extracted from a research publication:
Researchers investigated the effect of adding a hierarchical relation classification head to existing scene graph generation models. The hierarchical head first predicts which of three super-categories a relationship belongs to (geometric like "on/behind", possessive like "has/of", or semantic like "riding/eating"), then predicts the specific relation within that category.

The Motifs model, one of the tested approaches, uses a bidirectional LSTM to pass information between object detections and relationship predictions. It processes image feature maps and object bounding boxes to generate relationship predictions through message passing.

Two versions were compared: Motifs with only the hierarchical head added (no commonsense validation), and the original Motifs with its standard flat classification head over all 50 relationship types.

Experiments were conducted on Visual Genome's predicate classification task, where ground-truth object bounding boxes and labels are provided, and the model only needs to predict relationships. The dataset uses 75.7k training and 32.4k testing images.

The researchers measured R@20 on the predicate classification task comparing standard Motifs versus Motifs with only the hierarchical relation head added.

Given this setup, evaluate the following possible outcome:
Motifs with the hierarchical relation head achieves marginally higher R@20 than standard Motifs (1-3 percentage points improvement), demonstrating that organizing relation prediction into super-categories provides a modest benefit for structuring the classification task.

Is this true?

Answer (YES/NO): NO